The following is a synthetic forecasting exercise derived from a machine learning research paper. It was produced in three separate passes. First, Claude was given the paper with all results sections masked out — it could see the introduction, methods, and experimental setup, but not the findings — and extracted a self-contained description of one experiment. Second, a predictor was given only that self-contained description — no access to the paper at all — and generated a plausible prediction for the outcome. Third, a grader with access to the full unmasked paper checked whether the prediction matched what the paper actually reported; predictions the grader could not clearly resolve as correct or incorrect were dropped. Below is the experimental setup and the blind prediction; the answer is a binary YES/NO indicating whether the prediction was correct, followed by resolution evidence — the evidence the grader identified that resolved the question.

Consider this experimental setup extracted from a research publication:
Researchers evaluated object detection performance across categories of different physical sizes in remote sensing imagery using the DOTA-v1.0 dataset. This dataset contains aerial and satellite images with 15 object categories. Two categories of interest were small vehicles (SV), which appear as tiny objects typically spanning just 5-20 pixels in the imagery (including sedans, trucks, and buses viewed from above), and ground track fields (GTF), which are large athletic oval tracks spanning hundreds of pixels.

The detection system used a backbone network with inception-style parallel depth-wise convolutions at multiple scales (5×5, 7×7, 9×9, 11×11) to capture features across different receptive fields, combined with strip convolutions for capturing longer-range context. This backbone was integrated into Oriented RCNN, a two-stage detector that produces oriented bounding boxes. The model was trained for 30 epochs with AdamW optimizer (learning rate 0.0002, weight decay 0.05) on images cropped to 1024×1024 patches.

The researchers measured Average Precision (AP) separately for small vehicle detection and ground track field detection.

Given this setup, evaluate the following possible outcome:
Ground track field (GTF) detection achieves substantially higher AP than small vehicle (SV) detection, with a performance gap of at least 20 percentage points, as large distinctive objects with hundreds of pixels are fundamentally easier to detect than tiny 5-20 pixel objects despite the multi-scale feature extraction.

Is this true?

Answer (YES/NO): NO